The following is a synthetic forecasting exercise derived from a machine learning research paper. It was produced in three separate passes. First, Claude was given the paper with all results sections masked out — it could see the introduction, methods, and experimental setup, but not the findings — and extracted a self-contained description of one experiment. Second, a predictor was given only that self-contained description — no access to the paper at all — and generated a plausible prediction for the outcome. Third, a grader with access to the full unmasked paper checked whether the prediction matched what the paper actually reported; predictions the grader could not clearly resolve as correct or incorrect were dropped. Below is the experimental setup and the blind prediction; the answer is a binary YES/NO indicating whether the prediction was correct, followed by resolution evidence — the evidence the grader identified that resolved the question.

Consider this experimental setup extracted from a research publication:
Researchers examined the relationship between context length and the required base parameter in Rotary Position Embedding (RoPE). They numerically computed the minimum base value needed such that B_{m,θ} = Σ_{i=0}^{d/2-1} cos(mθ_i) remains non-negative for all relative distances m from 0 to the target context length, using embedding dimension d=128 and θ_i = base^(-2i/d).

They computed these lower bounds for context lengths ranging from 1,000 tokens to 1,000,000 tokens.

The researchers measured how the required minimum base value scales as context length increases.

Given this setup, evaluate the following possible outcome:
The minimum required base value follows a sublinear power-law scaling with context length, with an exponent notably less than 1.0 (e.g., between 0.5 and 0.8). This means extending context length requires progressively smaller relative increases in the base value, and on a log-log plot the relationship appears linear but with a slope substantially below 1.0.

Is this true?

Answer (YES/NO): NO